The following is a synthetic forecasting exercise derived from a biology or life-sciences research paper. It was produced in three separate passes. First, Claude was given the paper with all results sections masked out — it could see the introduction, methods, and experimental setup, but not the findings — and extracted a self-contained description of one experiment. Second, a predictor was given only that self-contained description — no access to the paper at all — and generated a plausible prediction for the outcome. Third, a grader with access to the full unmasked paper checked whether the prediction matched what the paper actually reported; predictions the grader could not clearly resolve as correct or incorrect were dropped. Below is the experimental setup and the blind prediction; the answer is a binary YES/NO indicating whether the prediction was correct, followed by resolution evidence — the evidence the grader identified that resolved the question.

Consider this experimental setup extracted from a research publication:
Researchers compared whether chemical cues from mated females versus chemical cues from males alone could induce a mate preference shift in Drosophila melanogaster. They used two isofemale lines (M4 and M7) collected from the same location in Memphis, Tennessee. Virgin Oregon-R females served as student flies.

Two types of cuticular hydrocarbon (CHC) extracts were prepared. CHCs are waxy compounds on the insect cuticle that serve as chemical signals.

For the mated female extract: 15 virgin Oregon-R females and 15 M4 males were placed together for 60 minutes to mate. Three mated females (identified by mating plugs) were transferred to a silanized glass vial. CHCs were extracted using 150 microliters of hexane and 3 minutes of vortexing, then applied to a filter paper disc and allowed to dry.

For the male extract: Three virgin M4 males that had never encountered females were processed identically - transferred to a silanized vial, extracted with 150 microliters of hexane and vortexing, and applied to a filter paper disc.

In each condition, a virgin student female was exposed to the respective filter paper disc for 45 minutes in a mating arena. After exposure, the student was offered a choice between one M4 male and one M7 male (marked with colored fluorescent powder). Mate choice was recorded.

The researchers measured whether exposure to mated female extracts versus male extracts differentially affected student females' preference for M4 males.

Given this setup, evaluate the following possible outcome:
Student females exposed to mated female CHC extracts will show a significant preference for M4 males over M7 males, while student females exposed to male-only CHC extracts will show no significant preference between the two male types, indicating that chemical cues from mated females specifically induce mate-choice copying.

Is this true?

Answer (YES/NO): YES